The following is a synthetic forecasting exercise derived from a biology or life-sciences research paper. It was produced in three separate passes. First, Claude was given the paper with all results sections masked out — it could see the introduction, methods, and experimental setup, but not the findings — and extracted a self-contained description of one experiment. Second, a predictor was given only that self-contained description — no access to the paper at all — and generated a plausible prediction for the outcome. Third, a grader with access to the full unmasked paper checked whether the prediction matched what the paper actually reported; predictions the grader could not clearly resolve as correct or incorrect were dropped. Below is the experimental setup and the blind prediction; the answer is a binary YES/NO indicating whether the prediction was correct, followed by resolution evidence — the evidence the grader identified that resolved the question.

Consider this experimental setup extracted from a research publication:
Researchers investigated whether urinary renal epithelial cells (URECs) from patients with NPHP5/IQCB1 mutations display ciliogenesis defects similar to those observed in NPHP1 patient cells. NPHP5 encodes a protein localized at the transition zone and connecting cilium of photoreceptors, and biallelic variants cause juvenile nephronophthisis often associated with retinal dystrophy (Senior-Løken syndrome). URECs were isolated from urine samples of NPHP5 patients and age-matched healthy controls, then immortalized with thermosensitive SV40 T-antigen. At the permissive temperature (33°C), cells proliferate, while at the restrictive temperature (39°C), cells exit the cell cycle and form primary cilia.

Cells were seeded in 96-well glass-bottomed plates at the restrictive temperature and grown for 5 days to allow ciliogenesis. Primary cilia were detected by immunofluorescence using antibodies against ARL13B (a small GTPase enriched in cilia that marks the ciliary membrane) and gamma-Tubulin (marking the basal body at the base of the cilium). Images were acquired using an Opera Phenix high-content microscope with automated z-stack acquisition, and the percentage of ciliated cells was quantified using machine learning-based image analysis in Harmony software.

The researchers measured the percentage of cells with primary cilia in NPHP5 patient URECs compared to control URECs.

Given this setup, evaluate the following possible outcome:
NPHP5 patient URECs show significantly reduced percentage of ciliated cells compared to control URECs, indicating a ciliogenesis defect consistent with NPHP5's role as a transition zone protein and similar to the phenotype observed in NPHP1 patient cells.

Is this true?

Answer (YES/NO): YES